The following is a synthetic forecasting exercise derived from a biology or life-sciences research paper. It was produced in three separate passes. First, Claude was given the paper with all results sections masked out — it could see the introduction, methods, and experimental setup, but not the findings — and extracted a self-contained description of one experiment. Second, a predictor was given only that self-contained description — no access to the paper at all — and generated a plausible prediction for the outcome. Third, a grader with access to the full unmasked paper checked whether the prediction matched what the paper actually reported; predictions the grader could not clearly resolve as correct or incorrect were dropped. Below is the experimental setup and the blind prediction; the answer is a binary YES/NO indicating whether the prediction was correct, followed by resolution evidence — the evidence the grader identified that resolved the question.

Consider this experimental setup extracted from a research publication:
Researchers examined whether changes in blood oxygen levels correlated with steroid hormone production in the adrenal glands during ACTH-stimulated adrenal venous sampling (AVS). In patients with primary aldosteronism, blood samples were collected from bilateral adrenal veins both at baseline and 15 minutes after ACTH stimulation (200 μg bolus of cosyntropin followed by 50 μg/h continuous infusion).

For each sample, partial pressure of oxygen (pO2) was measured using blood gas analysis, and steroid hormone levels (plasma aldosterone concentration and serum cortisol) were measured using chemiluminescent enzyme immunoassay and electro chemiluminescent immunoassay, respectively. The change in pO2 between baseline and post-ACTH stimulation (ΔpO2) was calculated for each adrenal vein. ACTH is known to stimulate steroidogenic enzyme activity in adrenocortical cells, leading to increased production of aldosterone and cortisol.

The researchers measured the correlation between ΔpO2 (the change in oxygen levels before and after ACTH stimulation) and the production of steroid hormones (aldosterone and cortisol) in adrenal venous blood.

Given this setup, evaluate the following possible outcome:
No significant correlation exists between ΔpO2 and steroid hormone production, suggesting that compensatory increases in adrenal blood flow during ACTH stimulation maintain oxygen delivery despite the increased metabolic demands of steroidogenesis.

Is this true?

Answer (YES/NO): NO